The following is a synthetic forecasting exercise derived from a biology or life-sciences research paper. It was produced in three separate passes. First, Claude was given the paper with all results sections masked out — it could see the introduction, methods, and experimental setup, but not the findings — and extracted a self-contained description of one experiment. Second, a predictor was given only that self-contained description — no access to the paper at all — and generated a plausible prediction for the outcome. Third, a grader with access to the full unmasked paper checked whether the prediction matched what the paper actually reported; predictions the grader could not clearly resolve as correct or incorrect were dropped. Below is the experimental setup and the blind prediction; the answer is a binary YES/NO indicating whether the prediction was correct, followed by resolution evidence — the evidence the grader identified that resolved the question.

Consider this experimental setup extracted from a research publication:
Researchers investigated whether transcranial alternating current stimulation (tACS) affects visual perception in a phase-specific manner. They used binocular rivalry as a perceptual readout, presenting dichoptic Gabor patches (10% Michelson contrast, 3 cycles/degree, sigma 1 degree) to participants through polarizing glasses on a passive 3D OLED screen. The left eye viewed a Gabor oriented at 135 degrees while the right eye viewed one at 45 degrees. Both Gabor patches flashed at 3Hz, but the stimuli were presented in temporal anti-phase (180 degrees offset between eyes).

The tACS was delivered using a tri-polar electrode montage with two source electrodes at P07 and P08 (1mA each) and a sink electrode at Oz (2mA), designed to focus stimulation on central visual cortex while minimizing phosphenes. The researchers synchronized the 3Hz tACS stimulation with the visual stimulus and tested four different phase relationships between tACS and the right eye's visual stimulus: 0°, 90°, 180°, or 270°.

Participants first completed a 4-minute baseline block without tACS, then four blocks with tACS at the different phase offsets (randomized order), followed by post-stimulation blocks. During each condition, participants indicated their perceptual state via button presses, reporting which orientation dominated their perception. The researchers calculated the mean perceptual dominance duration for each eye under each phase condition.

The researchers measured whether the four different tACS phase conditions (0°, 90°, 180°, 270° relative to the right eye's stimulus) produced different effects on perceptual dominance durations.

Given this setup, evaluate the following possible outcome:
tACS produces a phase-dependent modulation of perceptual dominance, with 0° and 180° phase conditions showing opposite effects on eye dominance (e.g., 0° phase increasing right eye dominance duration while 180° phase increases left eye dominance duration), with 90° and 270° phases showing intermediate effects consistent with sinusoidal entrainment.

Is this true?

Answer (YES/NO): NO